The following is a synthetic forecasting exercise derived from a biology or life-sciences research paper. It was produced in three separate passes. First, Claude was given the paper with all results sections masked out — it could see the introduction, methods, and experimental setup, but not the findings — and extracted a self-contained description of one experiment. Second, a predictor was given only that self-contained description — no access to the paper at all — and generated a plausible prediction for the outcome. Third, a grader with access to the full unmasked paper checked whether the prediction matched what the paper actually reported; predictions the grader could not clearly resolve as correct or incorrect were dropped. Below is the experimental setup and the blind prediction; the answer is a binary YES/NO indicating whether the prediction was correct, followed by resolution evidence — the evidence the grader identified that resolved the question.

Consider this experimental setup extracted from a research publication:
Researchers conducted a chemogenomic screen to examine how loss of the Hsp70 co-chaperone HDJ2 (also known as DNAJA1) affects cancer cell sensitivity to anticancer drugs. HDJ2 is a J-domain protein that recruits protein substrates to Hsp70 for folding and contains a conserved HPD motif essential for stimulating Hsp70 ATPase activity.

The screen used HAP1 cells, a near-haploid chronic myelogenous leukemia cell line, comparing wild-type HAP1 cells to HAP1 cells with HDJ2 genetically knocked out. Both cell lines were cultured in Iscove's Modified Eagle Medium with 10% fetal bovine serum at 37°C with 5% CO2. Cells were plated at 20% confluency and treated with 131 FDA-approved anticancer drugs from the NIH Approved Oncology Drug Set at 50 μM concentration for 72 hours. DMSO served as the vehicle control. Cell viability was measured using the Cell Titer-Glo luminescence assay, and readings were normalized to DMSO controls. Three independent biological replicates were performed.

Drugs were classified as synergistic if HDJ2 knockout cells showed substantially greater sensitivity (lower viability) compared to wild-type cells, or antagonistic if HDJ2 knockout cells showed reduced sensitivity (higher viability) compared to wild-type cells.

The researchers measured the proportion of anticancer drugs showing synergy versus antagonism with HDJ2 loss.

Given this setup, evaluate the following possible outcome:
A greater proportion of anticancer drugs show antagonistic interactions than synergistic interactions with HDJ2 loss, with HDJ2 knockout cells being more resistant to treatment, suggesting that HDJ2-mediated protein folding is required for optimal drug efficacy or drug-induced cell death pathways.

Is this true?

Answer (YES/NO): NO